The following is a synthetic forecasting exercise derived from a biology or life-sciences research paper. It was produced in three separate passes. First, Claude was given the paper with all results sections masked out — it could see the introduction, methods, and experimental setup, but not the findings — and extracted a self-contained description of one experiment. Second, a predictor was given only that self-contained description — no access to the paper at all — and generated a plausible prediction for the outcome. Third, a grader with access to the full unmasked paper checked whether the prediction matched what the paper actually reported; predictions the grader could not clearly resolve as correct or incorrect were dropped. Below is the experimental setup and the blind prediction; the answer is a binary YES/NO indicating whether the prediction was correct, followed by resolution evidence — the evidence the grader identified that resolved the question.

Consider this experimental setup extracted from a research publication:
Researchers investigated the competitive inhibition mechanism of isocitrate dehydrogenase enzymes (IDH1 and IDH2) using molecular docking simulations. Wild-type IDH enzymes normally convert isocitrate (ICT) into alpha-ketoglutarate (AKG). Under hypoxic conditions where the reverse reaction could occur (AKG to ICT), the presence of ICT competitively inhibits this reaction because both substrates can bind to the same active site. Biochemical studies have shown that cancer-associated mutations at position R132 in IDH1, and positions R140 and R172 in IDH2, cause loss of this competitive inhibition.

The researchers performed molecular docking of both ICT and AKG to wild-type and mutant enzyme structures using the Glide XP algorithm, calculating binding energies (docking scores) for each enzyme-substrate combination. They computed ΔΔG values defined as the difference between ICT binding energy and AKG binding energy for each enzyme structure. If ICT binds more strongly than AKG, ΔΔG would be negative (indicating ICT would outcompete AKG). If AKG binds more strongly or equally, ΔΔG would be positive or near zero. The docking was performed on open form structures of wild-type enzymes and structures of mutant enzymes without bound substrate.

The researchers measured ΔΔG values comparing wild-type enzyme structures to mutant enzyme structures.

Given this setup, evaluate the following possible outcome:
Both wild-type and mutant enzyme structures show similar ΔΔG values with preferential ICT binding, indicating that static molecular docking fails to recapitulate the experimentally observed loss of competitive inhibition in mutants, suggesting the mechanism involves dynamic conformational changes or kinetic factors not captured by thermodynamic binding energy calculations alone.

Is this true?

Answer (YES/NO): NO